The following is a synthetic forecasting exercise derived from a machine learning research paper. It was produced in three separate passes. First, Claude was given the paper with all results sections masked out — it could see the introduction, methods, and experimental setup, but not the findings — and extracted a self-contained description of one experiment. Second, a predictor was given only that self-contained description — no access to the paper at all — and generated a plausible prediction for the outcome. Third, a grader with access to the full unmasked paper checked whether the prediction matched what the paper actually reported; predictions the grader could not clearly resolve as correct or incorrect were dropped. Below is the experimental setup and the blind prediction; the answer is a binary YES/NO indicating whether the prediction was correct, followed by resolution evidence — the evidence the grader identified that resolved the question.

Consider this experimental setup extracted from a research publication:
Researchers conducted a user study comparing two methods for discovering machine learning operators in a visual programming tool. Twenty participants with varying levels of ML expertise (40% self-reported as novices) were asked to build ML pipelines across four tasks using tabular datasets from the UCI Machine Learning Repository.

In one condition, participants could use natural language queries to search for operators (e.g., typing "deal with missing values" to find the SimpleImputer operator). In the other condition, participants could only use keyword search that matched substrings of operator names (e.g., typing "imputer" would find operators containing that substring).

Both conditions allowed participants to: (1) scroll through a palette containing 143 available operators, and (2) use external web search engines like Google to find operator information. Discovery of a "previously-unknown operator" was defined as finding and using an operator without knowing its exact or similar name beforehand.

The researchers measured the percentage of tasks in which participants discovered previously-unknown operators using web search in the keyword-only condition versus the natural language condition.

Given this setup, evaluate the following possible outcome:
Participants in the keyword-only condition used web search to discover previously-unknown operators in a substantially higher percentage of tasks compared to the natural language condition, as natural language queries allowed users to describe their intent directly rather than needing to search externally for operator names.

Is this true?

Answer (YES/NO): YES